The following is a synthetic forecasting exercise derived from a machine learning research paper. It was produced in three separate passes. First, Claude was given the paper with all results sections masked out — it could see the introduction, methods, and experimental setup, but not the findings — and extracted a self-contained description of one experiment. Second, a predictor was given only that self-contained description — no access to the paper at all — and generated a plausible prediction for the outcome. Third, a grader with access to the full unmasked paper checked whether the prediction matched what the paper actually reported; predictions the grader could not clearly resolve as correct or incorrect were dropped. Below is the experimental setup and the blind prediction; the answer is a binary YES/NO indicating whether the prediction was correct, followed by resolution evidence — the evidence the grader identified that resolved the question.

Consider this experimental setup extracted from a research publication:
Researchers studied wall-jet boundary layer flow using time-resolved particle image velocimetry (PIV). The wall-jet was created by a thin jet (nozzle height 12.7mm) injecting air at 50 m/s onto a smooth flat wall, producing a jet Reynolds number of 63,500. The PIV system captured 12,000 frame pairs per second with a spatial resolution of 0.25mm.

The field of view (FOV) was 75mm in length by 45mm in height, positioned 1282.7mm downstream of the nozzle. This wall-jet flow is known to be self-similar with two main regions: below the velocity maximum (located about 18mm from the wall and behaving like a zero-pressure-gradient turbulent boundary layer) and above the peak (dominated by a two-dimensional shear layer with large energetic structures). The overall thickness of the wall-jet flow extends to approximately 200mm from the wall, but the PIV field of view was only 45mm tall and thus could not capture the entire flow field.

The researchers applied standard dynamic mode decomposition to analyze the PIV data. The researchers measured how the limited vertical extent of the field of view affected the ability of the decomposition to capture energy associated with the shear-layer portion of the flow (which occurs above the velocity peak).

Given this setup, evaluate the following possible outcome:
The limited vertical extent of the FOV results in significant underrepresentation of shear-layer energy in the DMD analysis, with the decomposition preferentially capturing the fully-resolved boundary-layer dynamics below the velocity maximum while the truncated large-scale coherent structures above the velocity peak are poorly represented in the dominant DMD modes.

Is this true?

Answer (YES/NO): YES